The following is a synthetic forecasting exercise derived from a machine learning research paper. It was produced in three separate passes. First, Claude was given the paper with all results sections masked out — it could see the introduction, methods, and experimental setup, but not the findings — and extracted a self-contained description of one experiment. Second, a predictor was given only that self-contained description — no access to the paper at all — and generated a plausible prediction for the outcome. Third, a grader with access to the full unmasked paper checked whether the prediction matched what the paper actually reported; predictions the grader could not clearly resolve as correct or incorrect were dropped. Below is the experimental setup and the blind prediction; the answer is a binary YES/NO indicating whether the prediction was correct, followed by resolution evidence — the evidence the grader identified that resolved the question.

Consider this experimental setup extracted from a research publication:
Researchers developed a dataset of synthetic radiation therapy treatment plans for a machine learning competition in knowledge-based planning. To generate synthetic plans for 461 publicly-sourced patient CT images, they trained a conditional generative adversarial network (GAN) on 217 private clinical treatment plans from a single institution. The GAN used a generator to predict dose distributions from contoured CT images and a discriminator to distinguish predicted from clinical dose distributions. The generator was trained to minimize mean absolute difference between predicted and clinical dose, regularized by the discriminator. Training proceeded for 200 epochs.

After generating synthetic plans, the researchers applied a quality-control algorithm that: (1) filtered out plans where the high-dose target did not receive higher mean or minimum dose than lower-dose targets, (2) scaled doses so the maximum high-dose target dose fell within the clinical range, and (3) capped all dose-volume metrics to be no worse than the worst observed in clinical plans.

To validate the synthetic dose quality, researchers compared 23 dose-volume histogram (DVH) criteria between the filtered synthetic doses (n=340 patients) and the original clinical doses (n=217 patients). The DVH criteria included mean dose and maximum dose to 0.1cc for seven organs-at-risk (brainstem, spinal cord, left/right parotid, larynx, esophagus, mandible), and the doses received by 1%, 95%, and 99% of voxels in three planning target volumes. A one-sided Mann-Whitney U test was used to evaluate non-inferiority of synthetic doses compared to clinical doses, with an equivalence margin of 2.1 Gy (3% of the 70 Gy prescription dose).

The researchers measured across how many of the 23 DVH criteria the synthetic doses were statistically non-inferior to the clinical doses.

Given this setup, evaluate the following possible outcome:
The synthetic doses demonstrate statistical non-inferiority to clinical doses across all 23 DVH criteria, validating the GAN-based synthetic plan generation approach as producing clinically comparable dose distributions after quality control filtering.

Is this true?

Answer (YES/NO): NO